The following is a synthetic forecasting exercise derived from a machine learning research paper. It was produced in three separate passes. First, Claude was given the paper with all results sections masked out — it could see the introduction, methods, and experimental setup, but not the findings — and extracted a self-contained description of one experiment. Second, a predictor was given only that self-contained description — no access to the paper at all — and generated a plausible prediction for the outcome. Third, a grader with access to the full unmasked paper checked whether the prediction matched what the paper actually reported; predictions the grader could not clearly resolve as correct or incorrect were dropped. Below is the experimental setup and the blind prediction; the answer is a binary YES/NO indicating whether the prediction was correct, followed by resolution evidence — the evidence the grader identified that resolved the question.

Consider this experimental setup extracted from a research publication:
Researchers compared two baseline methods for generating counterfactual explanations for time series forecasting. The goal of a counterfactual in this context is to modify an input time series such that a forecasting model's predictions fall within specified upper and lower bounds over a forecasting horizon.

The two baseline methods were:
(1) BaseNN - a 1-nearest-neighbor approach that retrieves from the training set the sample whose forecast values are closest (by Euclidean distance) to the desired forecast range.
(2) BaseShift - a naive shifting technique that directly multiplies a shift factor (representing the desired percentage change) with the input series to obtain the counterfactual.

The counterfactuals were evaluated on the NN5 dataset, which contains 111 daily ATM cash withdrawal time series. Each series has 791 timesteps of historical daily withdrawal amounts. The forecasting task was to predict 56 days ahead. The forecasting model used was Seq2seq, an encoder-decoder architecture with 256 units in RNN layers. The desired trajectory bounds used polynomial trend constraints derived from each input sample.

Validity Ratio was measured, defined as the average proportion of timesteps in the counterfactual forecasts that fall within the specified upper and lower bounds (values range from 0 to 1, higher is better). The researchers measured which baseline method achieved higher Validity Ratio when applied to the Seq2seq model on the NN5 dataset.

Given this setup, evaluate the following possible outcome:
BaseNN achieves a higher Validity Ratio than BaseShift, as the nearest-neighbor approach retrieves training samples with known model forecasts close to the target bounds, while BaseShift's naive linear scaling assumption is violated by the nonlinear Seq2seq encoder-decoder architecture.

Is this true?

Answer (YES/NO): YES